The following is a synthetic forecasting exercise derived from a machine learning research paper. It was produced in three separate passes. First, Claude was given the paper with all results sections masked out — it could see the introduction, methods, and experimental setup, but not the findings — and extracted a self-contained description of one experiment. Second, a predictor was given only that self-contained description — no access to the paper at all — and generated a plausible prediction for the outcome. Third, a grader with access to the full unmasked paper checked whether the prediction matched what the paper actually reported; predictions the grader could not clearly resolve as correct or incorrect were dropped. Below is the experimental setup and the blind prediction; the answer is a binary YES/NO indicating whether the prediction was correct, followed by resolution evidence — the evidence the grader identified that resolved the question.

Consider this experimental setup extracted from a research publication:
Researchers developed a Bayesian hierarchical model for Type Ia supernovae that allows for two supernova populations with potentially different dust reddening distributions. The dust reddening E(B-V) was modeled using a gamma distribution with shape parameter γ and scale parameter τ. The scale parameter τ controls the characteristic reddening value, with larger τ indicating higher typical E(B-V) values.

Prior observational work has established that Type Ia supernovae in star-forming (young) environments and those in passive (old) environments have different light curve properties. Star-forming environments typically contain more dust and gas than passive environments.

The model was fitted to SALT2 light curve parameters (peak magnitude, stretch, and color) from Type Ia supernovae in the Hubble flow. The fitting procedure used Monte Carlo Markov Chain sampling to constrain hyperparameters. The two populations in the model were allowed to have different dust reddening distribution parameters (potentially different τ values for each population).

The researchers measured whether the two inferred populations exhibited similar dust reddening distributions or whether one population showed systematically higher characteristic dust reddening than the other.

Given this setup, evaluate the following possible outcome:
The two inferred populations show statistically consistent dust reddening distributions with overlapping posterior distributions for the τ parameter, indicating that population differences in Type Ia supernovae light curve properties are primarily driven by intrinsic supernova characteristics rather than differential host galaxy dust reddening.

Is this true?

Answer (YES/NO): NO